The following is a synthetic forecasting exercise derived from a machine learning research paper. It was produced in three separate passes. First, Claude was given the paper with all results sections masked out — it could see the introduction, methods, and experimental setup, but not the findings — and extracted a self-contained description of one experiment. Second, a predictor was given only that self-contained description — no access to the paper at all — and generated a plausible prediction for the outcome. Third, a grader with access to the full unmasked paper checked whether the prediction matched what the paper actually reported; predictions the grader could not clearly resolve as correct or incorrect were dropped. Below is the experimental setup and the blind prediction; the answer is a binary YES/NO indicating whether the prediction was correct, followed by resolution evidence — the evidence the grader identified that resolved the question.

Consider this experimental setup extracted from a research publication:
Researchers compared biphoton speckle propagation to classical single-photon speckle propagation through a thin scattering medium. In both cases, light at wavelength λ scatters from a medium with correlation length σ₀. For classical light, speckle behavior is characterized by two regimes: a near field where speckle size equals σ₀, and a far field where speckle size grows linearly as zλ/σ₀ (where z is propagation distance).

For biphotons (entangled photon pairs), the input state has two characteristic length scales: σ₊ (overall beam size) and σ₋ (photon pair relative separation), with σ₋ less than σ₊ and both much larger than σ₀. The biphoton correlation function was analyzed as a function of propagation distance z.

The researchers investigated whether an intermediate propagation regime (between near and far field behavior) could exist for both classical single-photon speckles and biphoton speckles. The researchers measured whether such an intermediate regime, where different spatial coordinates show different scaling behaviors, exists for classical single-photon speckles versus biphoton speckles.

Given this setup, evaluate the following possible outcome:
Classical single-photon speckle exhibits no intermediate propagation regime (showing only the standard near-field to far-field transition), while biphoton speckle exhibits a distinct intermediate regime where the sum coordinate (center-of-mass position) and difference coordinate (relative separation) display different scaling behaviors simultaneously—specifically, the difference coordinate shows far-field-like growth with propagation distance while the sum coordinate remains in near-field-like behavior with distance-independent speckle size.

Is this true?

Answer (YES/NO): YES